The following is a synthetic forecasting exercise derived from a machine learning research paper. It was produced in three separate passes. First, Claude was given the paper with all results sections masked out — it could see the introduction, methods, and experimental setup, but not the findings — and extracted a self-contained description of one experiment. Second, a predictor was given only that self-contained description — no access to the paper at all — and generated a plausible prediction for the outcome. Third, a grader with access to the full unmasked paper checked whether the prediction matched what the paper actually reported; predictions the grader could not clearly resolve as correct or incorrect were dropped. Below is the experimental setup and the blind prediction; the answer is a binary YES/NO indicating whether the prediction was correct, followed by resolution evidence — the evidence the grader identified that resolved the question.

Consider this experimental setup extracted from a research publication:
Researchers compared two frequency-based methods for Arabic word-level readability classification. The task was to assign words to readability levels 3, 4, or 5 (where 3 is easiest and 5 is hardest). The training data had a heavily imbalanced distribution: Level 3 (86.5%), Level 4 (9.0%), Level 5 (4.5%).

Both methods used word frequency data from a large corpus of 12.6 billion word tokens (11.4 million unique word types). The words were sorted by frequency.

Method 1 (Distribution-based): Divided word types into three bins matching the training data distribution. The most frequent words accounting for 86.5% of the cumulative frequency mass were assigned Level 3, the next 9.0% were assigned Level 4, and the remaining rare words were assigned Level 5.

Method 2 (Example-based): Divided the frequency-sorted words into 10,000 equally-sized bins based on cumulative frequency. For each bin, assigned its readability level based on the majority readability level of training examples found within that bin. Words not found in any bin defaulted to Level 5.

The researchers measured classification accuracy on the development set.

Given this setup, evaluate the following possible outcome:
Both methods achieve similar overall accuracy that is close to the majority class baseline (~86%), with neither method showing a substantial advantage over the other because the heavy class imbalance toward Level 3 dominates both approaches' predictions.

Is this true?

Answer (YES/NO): NO